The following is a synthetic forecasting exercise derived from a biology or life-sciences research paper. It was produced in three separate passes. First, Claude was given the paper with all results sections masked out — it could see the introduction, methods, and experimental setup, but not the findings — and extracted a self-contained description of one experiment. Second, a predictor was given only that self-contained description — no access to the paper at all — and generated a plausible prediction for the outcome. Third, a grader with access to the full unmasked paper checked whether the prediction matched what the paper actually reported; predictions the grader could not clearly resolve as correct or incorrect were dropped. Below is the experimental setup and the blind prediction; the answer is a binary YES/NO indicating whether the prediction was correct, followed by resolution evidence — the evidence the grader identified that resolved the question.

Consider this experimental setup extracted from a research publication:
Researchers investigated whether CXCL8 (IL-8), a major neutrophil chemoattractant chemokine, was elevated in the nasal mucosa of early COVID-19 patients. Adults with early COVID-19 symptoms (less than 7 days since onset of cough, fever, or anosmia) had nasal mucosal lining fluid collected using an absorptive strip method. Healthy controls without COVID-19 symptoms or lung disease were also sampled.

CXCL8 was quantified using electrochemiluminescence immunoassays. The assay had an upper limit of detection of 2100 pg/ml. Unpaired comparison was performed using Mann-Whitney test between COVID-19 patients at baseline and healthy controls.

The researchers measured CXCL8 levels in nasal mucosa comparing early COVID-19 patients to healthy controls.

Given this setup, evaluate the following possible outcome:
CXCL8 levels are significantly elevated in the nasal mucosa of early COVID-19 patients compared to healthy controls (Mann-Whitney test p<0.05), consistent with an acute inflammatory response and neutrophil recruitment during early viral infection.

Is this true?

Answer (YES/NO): NO